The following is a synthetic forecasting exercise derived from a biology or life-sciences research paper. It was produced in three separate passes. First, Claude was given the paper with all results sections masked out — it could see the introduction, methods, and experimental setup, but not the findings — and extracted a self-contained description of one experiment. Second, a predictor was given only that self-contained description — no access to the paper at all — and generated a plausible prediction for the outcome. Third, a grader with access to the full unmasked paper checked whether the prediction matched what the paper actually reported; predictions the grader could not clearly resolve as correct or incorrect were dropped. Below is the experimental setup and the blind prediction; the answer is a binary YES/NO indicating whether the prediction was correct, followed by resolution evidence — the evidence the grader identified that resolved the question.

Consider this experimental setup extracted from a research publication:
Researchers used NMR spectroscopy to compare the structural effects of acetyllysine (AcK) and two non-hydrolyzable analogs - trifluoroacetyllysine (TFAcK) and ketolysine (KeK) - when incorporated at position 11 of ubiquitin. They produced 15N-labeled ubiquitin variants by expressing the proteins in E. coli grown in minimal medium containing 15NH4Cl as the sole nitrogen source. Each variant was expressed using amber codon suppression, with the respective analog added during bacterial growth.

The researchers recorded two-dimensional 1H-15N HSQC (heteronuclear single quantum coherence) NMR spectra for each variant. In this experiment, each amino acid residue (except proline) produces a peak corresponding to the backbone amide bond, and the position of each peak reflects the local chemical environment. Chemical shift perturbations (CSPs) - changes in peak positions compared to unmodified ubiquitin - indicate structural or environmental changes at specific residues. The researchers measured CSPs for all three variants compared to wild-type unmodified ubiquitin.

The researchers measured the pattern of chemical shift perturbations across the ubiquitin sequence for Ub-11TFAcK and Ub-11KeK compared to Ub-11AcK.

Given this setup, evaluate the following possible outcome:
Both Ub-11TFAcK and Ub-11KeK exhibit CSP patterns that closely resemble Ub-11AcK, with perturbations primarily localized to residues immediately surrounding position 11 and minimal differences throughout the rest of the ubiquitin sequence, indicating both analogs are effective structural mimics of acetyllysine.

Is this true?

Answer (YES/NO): NO